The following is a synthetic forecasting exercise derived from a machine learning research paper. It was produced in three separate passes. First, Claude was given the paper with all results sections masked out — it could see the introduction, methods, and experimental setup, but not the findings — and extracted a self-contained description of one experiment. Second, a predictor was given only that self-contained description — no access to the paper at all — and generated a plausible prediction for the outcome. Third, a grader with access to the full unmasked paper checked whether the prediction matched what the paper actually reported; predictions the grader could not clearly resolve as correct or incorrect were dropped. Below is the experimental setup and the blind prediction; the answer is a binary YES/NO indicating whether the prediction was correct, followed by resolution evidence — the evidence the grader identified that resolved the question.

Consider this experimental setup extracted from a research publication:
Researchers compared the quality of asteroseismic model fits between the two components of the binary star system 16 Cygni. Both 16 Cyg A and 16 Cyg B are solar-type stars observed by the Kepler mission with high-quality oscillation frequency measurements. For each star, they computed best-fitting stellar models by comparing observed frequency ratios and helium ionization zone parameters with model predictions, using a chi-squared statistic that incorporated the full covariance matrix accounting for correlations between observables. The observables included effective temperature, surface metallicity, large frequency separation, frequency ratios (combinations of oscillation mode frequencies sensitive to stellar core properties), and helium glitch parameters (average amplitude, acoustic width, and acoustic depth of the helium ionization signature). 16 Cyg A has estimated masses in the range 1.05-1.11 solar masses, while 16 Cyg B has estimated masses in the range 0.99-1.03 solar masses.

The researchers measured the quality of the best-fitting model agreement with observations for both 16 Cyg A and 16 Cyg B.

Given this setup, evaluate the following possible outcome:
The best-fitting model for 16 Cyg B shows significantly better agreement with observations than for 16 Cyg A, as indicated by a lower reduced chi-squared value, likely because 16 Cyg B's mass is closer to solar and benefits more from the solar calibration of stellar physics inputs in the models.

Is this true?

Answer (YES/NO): NO